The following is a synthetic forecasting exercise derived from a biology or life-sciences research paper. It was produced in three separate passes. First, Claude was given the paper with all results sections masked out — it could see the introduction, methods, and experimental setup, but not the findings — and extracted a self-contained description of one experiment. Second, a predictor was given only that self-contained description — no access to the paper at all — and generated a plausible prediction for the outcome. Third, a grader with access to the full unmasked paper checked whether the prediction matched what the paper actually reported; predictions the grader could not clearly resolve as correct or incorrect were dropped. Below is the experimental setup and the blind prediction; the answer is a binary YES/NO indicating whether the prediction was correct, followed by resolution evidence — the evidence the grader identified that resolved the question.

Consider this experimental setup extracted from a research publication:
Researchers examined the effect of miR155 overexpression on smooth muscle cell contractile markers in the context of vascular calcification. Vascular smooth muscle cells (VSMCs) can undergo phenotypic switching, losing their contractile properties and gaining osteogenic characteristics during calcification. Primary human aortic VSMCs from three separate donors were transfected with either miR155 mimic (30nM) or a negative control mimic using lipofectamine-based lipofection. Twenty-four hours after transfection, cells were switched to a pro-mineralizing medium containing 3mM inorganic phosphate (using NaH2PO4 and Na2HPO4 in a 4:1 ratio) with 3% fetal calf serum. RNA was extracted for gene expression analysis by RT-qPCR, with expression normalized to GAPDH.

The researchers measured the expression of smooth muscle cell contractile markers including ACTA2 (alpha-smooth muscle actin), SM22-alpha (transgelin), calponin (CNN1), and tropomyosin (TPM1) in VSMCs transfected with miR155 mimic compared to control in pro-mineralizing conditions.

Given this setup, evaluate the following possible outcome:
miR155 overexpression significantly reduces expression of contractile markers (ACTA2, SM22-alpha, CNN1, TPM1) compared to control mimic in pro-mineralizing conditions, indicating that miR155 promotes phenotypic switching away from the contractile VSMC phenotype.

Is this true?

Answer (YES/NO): YES